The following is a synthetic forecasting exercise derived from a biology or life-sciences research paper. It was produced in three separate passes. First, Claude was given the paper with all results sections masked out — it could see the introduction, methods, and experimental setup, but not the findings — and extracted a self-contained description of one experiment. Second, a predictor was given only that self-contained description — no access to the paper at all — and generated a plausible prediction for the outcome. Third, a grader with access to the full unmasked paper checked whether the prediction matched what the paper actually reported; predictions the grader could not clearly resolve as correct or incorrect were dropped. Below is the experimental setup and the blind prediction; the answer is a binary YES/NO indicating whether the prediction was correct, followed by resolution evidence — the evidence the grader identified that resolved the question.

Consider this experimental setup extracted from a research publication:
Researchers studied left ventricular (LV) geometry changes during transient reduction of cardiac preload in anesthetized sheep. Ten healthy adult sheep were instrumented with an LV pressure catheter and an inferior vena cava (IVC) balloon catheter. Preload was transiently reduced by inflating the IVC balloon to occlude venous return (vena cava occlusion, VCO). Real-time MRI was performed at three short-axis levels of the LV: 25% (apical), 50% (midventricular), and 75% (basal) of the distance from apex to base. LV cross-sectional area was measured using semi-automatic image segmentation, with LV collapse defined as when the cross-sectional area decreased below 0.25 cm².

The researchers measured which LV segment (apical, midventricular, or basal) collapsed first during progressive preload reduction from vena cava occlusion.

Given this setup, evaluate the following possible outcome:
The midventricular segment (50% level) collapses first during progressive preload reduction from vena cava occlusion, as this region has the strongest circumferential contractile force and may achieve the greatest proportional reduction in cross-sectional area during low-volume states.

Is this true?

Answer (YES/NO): NO